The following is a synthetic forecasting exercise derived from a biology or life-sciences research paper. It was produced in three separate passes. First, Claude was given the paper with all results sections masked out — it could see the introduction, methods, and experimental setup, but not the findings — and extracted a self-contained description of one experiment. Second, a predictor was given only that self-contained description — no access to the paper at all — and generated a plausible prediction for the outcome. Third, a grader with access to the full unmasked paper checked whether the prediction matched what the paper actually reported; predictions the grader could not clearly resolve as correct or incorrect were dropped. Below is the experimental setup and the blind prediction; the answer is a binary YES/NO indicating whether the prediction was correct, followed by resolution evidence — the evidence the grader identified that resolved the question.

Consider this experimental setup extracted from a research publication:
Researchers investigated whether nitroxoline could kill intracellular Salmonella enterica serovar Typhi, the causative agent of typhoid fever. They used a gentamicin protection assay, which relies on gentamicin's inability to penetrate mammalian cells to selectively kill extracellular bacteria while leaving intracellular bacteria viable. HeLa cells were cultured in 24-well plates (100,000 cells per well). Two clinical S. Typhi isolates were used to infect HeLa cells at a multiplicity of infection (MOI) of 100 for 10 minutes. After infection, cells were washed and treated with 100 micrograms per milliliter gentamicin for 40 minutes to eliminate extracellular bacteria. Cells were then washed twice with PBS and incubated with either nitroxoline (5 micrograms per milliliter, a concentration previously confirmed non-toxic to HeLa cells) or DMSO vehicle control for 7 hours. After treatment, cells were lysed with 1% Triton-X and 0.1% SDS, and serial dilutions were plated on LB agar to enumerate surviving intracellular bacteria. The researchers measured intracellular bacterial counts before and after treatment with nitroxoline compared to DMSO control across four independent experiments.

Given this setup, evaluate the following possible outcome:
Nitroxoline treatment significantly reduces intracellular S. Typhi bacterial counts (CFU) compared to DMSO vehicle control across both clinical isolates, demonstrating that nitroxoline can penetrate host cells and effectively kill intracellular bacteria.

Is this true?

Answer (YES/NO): YES